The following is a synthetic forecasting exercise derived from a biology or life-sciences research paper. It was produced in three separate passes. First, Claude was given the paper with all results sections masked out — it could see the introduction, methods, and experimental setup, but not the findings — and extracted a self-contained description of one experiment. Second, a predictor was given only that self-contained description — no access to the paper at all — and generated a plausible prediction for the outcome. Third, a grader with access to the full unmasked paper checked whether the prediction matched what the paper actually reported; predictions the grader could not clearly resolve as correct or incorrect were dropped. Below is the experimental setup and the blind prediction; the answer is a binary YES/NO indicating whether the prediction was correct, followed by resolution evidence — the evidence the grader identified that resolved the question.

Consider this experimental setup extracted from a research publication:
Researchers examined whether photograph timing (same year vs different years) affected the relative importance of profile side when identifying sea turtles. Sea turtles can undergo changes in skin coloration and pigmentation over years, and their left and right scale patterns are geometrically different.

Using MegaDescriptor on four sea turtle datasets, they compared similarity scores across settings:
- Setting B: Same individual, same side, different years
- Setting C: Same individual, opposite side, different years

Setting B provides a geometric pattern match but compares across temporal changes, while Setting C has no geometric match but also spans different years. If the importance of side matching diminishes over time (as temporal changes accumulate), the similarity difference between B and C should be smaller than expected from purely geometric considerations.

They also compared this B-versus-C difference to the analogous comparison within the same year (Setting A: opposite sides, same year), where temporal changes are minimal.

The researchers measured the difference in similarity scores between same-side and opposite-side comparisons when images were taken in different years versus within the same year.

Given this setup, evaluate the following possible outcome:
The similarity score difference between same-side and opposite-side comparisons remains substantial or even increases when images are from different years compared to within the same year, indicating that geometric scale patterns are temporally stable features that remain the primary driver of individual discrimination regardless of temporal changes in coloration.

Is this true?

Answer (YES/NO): NO